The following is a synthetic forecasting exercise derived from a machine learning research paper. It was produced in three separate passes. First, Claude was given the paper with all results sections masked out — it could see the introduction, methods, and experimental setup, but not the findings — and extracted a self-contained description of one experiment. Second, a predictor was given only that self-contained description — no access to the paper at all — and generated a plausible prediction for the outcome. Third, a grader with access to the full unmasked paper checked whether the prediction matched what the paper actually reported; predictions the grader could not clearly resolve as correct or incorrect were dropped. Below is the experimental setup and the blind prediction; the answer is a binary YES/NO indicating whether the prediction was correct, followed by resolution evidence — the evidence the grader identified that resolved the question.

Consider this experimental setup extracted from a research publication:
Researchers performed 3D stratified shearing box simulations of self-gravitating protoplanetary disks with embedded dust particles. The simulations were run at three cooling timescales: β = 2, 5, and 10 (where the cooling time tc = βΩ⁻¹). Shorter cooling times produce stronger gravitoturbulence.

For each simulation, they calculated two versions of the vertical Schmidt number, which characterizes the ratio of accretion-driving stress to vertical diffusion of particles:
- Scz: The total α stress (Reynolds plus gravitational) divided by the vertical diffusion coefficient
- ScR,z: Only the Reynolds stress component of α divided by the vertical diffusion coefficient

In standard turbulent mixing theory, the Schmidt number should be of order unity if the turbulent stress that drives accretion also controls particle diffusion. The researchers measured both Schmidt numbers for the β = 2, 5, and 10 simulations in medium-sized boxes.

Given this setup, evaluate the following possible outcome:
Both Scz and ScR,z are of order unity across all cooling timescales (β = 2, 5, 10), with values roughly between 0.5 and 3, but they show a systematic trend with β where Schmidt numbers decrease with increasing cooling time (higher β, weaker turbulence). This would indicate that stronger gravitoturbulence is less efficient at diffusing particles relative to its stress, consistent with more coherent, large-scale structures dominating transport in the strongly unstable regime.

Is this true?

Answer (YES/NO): NO